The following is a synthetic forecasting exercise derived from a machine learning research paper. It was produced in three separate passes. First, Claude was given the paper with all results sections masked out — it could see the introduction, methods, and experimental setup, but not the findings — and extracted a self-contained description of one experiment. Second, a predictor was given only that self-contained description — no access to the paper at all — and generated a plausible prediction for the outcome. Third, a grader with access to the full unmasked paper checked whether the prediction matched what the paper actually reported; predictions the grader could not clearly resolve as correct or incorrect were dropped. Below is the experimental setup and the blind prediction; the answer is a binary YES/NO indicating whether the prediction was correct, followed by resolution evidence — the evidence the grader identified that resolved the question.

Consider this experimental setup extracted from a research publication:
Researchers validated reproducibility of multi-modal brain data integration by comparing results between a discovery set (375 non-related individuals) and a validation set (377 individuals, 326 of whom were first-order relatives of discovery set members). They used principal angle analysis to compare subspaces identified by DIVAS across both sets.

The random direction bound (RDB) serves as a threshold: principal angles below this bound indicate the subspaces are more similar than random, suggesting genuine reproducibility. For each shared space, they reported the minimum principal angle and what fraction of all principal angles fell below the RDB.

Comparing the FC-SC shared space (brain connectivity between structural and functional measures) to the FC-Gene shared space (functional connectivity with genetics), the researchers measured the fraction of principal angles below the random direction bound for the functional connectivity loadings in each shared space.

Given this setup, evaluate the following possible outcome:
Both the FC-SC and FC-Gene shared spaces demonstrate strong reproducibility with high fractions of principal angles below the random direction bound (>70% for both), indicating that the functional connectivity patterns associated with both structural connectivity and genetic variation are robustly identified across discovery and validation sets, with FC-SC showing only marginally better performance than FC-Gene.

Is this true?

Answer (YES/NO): NO